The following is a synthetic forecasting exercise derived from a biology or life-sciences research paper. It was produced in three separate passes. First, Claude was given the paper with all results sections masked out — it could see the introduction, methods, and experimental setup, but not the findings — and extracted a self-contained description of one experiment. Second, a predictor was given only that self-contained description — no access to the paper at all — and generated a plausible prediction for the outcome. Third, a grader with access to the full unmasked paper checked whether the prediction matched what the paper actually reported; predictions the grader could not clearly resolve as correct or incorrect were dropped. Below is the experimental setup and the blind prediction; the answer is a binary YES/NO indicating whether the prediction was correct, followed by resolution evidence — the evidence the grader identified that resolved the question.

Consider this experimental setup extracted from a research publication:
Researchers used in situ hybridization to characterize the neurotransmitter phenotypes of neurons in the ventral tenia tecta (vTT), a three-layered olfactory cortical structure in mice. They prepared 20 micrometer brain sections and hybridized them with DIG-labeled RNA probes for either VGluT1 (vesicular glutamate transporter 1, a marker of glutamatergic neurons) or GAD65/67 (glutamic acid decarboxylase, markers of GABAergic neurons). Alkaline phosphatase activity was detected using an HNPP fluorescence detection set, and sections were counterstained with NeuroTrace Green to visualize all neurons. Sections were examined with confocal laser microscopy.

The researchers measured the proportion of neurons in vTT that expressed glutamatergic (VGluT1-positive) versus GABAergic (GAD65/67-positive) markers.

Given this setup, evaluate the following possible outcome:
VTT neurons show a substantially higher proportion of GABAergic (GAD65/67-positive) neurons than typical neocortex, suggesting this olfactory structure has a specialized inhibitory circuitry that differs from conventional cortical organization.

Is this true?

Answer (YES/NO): NO